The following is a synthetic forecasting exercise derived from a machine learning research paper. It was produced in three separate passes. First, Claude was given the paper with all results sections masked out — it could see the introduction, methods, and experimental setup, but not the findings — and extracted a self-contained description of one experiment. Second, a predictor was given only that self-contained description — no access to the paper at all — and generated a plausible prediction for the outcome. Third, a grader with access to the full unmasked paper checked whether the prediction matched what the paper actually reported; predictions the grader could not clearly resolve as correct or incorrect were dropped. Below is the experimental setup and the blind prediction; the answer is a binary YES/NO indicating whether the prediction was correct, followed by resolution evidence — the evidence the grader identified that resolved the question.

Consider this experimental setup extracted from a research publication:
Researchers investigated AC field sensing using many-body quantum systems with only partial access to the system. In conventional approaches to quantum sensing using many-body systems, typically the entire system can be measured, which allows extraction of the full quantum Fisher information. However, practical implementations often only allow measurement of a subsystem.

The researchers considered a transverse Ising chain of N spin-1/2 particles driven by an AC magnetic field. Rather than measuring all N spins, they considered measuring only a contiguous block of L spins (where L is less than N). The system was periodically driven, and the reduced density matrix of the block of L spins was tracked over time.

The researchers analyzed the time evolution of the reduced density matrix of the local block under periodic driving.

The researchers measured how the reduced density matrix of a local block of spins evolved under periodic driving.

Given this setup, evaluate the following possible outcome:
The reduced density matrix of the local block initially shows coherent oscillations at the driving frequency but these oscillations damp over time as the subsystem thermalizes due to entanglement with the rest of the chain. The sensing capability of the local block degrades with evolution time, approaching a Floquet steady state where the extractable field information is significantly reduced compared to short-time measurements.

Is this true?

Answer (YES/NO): NO